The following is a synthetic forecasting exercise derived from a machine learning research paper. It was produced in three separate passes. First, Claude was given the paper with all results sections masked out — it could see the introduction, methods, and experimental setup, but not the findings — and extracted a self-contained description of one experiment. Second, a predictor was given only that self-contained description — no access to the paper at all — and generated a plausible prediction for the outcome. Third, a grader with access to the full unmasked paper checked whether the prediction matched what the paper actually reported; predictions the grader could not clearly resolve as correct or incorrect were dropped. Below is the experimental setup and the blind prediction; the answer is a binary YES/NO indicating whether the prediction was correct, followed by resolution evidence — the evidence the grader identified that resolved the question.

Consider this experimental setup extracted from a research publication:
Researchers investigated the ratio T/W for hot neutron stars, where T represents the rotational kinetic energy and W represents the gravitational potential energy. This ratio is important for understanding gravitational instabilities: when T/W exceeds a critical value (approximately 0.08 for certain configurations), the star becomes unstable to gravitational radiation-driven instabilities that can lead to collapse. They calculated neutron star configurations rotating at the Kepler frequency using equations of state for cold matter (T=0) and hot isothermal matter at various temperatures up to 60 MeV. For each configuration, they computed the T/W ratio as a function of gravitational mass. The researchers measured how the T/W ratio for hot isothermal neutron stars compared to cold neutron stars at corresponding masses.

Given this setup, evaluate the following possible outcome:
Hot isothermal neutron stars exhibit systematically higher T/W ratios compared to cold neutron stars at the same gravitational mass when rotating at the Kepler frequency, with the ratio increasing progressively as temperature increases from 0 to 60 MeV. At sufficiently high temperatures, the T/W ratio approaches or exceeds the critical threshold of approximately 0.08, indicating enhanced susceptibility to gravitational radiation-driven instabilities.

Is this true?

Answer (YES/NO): NO